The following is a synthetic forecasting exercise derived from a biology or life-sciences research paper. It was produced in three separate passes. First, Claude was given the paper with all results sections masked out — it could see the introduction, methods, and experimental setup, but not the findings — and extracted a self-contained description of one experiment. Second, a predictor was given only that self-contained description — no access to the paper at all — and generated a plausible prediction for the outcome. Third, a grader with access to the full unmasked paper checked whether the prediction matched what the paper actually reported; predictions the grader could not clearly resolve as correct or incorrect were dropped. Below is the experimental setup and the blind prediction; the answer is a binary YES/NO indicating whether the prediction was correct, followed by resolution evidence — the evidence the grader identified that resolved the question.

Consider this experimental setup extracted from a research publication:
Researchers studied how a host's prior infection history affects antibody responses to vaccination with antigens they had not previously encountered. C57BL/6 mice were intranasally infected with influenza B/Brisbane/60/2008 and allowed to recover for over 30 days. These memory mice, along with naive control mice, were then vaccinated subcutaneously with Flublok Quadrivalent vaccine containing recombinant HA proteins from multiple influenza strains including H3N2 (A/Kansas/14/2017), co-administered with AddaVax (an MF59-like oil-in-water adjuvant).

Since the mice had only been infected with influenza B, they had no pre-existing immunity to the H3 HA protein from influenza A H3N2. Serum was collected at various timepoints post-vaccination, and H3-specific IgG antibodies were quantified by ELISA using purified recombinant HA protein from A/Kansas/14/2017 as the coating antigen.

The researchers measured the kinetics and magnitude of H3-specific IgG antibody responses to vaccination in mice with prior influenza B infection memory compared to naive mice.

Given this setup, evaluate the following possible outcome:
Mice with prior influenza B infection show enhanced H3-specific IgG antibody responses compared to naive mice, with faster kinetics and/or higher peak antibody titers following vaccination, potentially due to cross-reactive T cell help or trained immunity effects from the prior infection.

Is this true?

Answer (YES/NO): YES